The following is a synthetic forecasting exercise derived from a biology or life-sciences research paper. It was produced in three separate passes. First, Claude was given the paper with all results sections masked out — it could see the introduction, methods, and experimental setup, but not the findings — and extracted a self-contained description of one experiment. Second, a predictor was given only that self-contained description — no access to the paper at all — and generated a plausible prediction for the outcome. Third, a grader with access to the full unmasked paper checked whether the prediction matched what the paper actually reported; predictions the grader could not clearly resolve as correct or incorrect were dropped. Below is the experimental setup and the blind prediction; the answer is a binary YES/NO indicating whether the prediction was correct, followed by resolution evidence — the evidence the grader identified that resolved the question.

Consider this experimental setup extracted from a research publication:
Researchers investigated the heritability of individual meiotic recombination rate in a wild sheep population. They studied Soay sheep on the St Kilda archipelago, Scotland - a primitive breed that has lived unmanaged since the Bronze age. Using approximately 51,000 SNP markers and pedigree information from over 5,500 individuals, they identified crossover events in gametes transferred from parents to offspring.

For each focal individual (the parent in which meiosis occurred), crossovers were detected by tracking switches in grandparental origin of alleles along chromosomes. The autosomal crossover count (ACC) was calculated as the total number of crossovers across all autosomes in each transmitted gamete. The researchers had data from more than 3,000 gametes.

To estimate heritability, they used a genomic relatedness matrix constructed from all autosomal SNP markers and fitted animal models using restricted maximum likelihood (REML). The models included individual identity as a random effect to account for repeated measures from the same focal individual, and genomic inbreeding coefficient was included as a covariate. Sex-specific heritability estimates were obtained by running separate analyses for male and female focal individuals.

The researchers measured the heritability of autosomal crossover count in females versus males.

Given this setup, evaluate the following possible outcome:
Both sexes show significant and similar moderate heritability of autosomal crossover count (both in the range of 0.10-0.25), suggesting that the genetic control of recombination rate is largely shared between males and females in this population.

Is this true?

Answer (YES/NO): NO